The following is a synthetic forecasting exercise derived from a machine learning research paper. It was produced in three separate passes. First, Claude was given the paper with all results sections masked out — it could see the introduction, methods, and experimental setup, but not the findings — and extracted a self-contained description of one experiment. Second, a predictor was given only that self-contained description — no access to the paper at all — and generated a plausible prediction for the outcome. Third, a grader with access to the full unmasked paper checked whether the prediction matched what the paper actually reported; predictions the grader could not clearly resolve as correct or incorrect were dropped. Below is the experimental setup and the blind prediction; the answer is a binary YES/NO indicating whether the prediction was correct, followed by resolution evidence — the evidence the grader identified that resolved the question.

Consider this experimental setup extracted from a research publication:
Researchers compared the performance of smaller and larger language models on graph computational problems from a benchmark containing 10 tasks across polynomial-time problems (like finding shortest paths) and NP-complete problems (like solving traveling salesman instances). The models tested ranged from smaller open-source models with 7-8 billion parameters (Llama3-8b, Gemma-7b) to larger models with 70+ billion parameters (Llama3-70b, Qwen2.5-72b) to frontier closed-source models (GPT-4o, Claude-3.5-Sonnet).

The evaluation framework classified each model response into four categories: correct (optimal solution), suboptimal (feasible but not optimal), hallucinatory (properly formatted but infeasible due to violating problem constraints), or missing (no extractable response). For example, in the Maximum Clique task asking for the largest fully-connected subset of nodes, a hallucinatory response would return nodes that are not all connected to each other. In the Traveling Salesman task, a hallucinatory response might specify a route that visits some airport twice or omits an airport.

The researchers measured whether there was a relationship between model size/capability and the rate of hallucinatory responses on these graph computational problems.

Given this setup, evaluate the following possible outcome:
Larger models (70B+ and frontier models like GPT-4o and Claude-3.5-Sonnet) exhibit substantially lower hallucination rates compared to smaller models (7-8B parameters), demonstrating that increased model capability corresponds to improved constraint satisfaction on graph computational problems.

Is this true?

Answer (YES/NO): YES